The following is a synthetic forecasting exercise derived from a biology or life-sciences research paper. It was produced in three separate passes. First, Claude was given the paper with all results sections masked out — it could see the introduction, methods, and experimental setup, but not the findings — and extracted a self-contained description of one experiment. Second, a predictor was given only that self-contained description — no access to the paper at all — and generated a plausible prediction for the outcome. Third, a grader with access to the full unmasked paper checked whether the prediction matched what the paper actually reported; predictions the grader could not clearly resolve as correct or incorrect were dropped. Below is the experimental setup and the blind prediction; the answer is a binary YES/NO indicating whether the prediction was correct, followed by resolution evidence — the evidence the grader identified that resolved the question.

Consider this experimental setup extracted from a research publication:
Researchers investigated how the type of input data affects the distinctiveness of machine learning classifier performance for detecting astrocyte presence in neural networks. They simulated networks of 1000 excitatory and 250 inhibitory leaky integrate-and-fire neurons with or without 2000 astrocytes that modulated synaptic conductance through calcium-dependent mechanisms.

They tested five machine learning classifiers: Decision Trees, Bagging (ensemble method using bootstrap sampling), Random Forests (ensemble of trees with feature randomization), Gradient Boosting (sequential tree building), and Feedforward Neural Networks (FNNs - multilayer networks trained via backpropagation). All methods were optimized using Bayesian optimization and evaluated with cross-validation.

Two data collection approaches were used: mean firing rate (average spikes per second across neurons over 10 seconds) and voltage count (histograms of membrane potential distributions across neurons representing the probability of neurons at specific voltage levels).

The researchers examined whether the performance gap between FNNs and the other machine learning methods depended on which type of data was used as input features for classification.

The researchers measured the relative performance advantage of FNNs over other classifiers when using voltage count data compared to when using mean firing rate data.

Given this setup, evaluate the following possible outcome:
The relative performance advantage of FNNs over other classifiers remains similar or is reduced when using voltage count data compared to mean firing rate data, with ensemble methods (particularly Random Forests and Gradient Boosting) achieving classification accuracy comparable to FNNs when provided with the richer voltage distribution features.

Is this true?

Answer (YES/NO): YES